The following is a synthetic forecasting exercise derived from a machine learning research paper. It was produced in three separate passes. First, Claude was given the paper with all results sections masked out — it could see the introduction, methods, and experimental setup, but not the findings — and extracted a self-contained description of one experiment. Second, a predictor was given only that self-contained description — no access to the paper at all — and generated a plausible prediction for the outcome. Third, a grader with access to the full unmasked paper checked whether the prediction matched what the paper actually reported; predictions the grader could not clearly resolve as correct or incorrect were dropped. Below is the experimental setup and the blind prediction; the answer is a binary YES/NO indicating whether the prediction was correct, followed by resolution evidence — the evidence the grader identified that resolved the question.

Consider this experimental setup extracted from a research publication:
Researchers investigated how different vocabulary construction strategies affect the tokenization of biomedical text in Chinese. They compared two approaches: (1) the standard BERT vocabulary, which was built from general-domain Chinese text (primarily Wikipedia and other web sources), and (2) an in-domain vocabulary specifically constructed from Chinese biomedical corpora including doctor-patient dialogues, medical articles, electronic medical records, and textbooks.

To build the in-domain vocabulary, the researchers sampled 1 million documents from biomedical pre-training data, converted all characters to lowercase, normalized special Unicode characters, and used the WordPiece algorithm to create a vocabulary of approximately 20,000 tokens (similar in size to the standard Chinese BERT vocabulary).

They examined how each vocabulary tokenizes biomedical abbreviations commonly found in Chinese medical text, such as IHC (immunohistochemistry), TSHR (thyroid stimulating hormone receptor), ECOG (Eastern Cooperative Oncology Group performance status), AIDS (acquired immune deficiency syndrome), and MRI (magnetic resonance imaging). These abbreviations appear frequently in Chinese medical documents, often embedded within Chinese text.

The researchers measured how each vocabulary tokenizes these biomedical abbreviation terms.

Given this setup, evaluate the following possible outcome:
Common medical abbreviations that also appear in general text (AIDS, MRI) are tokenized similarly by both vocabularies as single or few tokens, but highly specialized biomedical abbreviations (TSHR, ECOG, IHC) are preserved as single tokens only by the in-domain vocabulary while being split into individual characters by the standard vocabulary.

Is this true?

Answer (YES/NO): NO